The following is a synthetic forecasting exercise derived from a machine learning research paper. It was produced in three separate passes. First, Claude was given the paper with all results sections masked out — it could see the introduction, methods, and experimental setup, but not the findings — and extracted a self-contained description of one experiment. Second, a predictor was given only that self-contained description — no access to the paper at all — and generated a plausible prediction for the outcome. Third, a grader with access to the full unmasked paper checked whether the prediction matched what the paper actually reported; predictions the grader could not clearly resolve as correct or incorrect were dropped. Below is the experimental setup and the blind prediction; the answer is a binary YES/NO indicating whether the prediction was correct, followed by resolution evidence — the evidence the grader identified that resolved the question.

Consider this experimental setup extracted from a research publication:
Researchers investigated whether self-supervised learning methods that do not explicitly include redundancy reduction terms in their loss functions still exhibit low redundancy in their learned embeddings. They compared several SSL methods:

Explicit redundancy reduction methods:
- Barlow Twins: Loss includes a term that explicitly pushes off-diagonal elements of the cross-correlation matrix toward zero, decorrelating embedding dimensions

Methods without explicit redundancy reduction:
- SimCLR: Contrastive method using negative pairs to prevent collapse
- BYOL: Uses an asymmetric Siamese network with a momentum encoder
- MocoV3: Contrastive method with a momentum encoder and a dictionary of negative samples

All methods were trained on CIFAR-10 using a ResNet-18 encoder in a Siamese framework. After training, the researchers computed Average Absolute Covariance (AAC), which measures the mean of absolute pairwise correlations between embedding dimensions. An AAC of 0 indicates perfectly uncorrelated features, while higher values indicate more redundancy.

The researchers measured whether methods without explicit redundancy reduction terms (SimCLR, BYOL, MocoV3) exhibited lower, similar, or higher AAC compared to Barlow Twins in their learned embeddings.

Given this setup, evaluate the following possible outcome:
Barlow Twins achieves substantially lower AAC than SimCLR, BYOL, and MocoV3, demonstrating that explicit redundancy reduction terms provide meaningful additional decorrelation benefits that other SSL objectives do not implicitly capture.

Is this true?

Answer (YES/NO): NO